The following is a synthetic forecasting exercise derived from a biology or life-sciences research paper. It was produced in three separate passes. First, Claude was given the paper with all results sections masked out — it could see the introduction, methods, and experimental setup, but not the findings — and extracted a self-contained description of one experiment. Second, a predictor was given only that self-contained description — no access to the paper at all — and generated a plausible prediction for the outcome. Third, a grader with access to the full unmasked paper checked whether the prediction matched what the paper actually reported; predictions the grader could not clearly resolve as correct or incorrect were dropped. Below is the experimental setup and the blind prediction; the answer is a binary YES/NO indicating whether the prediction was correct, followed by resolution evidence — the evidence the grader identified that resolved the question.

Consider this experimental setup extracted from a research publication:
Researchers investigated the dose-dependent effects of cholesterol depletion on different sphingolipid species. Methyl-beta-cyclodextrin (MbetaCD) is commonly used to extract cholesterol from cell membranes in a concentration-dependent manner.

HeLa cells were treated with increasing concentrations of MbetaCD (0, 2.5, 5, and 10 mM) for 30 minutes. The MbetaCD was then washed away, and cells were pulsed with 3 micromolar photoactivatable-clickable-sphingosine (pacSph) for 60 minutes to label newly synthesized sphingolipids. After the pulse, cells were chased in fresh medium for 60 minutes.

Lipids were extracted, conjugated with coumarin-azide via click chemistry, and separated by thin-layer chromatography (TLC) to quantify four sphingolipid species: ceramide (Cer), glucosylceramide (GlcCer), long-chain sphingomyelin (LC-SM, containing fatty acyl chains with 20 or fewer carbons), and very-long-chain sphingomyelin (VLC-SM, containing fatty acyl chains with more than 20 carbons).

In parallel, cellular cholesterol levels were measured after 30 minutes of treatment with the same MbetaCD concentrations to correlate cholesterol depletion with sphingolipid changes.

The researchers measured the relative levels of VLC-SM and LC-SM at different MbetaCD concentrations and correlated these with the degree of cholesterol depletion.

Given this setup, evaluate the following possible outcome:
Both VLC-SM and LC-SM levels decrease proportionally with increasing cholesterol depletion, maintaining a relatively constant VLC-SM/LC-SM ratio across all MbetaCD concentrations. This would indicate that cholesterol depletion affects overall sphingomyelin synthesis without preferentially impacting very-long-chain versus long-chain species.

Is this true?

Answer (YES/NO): NO